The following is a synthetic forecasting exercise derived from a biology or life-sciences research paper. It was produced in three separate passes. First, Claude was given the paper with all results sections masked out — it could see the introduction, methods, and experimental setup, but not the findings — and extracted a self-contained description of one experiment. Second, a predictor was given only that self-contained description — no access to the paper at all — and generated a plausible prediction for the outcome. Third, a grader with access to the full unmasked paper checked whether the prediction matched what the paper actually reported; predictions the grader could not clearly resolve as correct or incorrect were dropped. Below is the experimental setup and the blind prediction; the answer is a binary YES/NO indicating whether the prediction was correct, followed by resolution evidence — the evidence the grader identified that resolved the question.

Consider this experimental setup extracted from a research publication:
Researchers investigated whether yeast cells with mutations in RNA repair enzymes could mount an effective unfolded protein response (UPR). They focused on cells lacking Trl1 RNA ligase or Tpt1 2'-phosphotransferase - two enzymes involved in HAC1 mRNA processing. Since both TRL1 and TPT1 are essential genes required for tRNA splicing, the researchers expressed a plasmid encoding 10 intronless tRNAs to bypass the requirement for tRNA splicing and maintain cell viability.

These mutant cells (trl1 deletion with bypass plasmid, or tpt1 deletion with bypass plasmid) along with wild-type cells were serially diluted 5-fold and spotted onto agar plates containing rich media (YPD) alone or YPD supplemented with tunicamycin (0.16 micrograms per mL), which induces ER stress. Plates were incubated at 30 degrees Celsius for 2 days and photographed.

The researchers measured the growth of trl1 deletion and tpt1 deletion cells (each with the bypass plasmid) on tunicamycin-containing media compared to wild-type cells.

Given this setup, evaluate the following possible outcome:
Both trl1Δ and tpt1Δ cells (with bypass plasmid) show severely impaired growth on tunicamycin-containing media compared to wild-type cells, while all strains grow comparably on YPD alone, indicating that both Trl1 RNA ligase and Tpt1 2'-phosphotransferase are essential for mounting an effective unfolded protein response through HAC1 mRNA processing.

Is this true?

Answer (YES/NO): NO